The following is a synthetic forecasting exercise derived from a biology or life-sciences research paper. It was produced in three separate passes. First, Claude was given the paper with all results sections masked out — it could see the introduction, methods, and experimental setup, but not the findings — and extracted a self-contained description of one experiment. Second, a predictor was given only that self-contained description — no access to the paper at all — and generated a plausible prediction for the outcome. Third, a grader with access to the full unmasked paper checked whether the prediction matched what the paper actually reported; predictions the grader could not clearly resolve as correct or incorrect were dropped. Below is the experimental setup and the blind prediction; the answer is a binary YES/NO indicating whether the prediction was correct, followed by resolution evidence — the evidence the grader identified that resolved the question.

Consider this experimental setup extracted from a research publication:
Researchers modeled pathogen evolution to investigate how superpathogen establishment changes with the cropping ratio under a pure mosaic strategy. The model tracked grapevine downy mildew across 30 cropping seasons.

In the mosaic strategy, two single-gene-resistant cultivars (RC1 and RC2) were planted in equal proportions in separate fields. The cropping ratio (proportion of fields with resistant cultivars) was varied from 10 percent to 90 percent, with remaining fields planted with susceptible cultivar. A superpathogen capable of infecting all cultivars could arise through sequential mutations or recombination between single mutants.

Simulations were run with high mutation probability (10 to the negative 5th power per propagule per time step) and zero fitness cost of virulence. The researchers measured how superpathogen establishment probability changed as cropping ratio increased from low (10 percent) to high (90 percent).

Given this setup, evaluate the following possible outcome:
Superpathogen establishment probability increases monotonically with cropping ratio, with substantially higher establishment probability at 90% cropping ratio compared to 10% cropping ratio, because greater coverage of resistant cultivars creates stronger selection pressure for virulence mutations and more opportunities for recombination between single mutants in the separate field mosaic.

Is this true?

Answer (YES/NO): NO